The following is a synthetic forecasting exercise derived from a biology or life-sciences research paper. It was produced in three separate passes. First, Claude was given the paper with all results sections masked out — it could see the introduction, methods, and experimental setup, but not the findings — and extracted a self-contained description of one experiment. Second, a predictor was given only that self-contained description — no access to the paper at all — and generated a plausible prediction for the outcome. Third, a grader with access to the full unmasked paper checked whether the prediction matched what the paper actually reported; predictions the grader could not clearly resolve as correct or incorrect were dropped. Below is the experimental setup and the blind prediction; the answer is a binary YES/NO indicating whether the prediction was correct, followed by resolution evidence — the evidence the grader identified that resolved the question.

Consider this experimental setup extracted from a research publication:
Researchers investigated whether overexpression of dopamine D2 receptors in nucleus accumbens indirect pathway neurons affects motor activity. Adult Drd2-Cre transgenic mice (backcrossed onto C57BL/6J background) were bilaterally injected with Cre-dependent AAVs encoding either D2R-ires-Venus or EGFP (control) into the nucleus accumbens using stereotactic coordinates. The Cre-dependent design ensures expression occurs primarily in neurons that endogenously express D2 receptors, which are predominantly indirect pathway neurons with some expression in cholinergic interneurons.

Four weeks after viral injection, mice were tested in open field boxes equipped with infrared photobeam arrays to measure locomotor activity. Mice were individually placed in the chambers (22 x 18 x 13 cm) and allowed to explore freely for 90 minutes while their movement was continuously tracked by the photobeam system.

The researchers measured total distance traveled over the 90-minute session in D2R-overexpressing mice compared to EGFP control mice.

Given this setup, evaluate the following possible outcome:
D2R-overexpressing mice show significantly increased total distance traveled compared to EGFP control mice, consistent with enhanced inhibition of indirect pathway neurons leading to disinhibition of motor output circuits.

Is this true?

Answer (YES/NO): YES